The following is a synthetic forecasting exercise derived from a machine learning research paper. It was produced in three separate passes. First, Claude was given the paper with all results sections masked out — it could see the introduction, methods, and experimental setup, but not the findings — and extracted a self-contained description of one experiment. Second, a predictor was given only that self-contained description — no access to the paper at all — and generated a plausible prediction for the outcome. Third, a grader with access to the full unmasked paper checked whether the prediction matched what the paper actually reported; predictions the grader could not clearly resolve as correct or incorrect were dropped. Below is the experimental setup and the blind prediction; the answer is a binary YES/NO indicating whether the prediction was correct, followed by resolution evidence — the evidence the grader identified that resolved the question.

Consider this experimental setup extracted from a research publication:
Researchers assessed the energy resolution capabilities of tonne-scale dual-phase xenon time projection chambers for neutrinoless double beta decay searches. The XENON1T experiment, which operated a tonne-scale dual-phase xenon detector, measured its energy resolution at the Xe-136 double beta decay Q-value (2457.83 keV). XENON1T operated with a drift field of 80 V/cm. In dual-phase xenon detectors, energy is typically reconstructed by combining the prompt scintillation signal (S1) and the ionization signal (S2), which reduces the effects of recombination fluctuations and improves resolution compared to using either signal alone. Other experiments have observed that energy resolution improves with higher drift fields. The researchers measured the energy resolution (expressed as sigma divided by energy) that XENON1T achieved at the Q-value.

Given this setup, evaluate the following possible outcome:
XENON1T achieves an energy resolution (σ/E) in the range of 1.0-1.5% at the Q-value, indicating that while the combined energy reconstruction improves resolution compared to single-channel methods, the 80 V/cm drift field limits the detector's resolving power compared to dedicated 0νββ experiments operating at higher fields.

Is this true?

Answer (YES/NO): NO